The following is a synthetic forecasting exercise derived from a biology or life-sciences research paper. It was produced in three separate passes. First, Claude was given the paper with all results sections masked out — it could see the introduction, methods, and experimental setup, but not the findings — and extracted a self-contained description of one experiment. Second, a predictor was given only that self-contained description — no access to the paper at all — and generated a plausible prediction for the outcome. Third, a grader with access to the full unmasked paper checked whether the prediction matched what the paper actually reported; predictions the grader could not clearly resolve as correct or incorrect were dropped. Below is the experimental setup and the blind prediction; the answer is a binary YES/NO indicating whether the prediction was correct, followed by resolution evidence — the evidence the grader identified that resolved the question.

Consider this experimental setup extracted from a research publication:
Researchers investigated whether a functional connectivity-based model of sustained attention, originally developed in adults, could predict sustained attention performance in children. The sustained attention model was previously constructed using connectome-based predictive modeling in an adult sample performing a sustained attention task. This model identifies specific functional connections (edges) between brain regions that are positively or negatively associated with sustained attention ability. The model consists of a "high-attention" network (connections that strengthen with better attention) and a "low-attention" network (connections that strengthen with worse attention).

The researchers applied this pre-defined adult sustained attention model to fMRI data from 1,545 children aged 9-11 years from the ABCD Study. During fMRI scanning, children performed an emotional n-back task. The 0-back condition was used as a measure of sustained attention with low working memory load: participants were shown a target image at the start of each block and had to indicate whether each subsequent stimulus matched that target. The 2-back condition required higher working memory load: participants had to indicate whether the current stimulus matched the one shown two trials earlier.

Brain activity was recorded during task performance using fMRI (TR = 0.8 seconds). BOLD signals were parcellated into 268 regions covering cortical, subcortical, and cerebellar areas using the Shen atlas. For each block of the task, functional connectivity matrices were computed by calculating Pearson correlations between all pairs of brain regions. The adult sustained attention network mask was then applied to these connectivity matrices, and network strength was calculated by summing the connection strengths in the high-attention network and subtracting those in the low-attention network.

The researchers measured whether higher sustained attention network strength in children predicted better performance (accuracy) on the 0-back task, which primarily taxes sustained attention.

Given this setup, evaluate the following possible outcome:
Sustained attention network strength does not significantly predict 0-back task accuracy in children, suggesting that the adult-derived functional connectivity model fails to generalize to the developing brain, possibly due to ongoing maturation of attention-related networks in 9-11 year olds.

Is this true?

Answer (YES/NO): NO